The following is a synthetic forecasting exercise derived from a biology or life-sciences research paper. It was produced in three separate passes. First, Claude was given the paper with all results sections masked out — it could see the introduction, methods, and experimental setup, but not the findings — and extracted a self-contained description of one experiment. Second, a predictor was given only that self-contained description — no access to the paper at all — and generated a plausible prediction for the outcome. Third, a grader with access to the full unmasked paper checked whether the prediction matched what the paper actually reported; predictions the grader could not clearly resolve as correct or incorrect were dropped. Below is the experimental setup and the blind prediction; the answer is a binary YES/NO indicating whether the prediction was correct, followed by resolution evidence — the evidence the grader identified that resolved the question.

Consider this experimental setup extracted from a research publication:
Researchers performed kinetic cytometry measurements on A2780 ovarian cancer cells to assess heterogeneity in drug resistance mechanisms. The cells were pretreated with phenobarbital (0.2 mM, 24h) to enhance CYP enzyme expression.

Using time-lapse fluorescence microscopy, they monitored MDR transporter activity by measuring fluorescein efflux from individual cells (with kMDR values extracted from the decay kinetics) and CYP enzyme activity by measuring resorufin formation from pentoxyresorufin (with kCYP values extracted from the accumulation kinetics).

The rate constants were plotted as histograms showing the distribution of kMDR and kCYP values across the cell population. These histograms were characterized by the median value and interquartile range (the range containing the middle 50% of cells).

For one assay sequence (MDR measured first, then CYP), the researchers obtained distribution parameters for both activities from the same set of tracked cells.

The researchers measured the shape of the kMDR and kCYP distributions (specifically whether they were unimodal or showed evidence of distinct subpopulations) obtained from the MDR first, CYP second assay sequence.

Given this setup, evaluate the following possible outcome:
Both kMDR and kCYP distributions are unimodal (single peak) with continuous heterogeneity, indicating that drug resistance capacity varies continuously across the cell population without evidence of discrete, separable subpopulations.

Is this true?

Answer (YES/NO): NO